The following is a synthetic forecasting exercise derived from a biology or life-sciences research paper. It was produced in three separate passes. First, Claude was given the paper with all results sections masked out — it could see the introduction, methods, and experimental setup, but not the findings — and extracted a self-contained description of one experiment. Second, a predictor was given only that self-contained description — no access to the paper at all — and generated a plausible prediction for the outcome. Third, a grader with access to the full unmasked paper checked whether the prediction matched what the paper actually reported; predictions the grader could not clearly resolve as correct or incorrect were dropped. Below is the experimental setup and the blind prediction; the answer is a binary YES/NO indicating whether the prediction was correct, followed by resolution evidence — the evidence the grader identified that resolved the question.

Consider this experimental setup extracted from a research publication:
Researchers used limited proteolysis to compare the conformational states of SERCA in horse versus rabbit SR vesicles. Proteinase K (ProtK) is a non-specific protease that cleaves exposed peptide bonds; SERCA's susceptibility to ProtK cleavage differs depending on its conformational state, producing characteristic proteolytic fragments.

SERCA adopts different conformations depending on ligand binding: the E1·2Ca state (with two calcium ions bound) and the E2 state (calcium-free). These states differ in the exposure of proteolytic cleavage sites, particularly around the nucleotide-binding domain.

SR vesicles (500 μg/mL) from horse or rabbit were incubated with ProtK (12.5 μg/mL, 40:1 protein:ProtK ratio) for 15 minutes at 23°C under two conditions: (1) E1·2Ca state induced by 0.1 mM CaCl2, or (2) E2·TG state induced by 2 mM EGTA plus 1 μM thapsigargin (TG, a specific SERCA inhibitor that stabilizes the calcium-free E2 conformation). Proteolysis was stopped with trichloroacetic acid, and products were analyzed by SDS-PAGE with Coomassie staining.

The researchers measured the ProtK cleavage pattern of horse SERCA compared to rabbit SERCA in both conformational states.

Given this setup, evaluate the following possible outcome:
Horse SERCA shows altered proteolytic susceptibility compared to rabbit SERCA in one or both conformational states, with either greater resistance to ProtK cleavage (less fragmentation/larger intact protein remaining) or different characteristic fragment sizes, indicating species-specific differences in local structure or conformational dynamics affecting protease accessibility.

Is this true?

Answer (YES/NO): NO